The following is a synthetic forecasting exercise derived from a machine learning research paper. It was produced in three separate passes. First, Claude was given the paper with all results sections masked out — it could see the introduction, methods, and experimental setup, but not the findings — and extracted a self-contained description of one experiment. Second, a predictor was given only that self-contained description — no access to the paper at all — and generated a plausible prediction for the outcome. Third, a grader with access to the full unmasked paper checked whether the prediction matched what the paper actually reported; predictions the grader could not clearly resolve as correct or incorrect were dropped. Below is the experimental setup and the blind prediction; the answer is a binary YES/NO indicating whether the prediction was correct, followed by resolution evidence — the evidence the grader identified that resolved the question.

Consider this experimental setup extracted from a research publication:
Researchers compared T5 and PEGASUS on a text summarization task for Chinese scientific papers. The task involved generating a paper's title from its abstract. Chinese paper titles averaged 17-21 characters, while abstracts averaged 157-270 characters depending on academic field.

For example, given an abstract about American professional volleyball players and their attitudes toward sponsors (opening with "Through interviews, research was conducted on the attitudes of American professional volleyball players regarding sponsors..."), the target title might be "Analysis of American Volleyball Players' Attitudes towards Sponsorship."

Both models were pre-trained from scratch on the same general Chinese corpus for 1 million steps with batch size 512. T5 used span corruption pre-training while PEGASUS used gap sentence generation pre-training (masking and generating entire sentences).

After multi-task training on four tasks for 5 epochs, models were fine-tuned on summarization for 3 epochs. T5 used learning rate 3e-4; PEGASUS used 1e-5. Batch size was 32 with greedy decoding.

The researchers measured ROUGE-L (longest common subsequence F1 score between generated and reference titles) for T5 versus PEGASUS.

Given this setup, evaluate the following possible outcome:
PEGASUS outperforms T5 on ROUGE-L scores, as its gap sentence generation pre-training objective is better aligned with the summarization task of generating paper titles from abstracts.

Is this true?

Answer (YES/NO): NO